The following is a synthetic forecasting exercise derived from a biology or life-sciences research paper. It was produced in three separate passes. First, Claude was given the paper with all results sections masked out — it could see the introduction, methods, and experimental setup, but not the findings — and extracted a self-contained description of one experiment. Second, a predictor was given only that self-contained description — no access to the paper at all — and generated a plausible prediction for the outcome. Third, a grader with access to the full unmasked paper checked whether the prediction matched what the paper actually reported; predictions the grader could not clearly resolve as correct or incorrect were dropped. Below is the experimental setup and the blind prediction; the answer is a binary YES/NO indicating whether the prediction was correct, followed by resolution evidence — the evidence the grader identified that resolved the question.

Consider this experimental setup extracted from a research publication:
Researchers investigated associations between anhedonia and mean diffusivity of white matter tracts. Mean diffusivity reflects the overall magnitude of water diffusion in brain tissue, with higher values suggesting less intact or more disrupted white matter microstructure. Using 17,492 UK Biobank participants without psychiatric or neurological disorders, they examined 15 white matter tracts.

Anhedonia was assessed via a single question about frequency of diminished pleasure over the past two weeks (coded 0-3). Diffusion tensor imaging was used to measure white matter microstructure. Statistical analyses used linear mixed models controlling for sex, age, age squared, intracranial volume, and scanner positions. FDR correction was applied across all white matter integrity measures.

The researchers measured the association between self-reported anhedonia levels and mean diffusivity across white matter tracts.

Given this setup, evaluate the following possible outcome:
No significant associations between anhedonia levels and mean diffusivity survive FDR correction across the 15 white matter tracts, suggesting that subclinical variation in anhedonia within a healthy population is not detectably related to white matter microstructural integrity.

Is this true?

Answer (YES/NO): YES